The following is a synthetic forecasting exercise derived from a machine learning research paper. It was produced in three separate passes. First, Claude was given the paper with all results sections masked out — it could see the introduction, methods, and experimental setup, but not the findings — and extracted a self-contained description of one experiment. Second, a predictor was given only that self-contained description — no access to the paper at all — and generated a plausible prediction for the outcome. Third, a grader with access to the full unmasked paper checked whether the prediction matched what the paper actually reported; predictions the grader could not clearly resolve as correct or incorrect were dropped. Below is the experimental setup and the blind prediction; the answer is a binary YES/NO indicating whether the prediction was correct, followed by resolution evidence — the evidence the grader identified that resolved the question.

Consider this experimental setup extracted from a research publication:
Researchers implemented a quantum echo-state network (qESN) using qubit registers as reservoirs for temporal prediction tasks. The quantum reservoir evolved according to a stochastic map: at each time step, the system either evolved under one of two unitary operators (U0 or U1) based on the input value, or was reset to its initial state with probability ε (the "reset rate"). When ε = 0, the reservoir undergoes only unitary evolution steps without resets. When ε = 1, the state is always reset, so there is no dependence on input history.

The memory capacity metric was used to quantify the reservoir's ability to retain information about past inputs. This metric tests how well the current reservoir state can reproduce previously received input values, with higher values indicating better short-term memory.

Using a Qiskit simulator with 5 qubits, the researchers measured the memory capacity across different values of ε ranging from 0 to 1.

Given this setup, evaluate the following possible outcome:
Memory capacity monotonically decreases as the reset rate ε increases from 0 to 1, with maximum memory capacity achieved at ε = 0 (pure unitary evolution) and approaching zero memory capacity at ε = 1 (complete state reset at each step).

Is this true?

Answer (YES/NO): NO